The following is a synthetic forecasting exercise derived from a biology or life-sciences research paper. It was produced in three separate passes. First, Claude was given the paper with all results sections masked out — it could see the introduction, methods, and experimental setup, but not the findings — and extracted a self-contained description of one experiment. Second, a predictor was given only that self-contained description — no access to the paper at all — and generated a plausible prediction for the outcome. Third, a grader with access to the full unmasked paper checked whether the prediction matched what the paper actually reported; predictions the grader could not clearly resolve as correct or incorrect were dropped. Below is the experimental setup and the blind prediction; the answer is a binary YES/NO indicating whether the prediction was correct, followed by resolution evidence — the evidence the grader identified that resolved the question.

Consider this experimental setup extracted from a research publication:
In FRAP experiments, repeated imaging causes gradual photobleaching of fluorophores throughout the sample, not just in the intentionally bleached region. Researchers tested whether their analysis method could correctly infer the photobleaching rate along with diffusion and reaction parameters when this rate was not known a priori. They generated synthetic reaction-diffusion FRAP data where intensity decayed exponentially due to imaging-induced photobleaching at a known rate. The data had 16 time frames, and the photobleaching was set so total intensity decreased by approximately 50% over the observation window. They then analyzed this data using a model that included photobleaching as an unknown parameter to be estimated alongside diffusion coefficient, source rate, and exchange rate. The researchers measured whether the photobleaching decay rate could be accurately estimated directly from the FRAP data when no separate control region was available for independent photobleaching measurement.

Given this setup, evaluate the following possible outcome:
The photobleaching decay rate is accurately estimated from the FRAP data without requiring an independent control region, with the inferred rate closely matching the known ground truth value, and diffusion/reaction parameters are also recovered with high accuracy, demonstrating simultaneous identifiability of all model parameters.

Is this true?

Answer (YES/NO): NO